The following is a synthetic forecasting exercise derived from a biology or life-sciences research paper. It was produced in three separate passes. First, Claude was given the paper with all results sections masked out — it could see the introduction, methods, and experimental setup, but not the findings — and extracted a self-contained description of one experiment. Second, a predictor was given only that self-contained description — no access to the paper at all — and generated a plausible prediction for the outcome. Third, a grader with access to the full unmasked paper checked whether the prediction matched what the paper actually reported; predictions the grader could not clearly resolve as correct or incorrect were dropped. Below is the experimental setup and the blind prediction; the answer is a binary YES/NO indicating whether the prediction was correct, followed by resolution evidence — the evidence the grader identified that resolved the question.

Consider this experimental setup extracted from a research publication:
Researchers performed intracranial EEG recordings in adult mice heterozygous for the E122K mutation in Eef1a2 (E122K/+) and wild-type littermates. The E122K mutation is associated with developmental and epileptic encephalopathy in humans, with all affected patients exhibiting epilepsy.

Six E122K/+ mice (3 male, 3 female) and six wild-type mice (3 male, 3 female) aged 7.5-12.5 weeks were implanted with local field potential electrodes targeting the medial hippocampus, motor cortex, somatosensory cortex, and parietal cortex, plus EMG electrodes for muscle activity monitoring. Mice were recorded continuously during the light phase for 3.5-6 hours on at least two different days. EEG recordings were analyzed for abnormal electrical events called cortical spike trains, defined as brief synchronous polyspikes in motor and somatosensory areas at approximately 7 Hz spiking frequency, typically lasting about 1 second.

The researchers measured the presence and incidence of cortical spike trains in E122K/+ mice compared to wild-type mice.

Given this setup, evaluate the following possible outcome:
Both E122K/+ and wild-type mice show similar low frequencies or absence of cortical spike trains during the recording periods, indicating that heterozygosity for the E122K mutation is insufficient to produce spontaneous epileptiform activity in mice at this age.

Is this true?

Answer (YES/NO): NO